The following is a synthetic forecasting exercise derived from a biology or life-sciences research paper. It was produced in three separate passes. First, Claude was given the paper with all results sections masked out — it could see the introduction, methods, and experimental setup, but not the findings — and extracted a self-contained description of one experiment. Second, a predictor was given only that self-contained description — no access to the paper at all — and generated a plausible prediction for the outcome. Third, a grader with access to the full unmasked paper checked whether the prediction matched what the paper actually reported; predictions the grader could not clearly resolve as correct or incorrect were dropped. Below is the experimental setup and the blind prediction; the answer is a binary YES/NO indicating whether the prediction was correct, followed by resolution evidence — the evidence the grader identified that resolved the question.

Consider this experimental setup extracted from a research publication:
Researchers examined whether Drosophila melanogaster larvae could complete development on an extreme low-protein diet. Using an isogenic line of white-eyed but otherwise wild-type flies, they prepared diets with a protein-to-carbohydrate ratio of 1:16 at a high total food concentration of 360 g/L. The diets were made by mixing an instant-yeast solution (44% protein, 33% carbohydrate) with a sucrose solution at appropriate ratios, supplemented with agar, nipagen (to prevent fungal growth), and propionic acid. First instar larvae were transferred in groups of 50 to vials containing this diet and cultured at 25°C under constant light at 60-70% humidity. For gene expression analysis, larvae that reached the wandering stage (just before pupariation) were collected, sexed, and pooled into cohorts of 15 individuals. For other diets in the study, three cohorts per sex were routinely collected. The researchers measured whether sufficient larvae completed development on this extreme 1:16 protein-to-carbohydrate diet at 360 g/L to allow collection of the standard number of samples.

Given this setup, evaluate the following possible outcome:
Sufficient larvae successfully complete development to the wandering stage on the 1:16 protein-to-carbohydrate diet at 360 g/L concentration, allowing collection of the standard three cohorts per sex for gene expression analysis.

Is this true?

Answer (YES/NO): NO